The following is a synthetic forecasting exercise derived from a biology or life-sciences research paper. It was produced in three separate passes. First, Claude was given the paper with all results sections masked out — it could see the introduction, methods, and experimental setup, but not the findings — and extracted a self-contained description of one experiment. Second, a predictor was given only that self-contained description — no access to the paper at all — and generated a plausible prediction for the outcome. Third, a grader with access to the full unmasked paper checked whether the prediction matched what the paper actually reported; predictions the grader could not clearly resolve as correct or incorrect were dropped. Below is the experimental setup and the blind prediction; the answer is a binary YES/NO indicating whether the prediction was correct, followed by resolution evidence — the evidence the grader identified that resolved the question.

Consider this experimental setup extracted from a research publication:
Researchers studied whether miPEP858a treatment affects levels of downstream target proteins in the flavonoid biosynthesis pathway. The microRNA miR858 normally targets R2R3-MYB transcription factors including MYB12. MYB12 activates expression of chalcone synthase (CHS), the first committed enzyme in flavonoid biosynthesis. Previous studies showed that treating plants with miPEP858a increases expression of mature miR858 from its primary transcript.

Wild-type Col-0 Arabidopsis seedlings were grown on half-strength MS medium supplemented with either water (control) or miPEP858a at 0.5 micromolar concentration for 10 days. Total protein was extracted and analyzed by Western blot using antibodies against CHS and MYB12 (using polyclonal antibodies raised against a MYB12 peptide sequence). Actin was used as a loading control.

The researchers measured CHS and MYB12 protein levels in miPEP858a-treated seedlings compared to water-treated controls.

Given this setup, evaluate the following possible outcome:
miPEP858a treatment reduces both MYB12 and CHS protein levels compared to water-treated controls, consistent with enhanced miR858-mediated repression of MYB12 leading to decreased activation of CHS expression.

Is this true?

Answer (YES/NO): YES